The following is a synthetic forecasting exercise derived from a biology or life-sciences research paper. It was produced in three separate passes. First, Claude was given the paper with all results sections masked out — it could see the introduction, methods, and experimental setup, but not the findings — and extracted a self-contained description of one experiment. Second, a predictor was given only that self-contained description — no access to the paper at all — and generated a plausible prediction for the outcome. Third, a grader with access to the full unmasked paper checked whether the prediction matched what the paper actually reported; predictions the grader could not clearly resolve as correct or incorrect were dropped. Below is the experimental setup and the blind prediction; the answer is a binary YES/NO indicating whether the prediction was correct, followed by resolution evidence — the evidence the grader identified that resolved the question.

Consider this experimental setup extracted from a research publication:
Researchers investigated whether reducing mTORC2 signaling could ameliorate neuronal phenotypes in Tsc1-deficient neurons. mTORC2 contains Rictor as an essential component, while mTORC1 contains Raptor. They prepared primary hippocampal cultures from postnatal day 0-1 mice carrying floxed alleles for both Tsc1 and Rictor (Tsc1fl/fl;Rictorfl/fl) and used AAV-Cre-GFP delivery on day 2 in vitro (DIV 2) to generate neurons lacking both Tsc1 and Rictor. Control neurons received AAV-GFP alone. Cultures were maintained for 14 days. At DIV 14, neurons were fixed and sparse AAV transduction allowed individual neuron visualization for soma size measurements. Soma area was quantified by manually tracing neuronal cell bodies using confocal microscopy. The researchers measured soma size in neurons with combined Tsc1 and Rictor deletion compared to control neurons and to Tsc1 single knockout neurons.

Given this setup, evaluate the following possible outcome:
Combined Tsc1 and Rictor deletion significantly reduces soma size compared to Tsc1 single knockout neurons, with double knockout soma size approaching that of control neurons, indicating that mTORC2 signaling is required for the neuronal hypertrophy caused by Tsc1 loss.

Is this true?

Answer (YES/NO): NO